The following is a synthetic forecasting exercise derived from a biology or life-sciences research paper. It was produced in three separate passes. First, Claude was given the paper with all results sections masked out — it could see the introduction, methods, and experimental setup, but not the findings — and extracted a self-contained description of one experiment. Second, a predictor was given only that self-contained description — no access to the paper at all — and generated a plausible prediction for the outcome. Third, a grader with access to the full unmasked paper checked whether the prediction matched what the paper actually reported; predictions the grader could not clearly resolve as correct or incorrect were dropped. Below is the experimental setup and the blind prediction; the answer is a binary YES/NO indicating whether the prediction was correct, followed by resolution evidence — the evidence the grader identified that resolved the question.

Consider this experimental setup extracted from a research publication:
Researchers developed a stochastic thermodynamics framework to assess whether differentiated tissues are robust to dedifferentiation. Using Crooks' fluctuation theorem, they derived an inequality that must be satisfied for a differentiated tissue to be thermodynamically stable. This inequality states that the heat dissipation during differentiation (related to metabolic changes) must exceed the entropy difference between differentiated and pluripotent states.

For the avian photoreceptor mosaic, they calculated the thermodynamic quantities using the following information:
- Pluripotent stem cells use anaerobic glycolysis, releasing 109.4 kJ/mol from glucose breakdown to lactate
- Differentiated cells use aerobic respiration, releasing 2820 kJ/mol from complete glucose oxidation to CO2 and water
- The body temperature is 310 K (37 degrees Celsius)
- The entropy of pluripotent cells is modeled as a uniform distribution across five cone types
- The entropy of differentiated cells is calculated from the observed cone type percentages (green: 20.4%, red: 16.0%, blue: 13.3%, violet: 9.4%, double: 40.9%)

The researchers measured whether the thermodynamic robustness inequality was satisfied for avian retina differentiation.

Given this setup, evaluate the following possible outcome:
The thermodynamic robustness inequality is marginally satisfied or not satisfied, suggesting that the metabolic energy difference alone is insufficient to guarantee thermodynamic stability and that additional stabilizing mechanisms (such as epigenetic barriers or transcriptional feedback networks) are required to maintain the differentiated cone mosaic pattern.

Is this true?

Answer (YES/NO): NO